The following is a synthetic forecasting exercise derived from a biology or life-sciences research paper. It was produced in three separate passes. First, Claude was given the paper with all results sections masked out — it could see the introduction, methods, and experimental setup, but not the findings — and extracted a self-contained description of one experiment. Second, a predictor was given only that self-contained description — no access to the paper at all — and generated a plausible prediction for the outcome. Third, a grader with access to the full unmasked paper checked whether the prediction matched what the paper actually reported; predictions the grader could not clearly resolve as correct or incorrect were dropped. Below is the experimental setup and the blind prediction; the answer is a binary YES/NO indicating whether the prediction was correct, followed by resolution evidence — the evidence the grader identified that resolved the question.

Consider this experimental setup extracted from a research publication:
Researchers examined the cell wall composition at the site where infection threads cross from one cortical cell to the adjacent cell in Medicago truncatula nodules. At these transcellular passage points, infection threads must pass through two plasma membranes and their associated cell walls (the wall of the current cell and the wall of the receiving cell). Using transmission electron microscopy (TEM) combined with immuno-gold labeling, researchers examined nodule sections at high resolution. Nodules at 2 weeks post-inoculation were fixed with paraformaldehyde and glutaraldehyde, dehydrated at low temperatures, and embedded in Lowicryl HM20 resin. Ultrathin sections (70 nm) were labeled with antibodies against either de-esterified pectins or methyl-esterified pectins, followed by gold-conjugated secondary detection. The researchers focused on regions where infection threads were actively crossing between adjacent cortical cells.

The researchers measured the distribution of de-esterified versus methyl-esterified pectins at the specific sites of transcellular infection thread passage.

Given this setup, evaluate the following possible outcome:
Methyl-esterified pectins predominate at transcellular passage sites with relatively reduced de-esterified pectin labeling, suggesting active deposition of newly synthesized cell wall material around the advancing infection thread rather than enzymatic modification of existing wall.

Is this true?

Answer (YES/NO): NO